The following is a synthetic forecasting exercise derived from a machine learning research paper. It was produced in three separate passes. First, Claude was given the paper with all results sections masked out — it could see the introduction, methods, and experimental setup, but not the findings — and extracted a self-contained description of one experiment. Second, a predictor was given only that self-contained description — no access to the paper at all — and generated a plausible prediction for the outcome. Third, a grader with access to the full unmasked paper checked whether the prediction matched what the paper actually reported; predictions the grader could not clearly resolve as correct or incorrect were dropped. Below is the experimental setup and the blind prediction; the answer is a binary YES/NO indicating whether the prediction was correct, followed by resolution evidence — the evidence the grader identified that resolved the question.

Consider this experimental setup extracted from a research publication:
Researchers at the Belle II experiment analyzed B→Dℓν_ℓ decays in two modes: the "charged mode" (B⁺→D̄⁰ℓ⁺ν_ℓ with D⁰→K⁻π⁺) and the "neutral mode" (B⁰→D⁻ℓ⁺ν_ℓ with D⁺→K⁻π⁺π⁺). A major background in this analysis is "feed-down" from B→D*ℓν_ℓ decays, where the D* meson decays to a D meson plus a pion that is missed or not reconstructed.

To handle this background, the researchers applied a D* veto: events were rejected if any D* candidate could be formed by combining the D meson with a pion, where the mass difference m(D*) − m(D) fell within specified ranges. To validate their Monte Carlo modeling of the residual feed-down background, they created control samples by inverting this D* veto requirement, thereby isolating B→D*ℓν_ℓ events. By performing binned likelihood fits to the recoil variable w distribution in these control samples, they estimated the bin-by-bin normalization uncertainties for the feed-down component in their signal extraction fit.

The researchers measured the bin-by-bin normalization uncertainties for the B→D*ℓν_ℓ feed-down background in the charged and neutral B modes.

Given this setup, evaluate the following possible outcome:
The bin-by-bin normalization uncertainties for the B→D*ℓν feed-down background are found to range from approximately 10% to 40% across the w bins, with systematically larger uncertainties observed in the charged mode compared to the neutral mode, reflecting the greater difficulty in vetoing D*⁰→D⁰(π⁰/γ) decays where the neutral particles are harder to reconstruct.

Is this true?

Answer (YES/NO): NO